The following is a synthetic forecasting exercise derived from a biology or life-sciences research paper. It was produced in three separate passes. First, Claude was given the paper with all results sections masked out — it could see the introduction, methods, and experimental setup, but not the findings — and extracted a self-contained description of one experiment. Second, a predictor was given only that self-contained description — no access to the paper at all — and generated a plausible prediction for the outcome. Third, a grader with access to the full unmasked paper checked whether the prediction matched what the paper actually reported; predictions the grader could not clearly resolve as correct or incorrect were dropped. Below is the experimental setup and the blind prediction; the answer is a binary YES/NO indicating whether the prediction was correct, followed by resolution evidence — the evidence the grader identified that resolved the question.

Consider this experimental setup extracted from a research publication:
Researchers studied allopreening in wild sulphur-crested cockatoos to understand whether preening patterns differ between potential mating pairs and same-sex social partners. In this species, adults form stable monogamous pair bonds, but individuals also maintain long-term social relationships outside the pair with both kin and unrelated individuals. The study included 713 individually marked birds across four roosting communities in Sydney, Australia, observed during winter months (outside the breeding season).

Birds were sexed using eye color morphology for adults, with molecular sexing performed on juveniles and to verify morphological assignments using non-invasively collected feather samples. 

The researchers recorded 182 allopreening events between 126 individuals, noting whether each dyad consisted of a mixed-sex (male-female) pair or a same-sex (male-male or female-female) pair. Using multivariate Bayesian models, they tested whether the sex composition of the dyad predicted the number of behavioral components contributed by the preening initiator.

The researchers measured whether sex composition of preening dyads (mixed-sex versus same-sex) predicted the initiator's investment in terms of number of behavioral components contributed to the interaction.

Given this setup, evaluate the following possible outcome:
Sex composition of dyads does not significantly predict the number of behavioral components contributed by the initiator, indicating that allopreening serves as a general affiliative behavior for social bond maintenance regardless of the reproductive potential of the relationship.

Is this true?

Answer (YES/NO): YES